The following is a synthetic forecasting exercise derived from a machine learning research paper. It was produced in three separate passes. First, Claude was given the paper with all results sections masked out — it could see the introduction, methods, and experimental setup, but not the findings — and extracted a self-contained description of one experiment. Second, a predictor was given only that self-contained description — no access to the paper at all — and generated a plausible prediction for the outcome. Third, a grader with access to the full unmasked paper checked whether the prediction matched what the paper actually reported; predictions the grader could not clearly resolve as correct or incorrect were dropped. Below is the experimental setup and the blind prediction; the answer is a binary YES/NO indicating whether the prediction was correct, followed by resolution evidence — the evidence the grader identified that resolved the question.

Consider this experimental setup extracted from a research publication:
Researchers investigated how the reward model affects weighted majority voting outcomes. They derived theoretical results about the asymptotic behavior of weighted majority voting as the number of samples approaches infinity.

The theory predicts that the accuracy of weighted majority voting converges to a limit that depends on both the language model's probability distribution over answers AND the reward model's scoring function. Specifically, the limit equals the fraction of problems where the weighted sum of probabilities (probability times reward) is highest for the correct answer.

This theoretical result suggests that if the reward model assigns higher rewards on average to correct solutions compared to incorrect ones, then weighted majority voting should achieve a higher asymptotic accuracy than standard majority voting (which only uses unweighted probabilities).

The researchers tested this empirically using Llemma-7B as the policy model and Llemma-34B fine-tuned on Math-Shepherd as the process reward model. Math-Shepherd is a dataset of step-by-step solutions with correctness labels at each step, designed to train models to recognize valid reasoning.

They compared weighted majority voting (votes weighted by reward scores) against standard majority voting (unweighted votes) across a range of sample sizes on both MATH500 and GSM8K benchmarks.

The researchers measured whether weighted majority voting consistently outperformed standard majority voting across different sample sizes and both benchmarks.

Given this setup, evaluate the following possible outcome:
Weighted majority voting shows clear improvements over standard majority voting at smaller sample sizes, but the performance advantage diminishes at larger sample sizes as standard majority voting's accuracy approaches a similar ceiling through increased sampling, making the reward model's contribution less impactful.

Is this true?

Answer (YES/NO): NO